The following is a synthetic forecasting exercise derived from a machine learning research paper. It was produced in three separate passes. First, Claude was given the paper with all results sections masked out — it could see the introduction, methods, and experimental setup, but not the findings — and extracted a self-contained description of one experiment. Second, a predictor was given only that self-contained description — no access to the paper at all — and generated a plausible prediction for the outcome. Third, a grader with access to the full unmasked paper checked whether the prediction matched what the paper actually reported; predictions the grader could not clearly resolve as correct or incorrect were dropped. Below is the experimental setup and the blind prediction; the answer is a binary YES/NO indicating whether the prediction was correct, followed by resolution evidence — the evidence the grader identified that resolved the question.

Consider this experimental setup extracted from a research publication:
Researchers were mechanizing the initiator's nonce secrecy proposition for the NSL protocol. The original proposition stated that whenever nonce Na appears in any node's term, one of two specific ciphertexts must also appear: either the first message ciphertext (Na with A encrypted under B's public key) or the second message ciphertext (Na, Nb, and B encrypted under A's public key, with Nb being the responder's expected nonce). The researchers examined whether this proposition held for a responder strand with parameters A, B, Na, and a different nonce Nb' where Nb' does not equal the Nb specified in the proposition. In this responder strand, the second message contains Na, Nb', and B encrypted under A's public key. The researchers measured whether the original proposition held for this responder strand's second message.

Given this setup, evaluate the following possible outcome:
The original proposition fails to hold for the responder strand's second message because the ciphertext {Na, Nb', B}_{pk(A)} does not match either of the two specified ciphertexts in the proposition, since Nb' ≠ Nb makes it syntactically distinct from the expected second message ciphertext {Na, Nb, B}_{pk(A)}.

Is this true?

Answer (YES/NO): YES